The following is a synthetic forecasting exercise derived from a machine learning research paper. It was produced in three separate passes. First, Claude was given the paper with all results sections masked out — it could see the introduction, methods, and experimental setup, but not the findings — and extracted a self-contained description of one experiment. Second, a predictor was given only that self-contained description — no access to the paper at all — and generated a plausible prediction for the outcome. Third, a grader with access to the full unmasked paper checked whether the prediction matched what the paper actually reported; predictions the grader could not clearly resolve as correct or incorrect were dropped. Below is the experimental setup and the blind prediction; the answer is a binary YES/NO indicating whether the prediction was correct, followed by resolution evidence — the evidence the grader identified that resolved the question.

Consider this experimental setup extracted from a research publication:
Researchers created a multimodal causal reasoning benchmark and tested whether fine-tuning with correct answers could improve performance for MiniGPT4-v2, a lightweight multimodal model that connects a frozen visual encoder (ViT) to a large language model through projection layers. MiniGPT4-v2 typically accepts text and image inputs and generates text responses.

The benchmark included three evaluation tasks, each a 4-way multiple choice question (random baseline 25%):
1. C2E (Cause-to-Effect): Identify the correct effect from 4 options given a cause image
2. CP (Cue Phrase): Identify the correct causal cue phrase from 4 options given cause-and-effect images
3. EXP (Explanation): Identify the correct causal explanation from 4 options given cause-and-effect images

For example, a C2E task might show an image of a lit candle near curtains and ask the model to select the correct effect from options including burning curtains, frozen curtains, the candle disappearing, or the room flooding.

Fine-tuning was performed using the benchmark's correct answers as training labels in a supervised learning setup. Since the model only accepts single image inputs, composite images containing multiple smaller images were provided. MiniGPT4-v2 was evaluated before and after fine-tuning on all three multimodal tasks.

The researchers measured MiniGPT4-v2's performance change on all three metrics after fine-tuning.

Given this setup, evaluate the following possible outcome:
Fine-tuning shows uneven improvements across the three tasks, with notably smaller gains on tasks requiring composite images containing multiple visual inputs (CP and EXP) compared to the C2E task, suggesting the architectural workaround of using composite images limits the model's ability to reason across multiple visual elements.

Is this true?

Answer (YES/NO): NO